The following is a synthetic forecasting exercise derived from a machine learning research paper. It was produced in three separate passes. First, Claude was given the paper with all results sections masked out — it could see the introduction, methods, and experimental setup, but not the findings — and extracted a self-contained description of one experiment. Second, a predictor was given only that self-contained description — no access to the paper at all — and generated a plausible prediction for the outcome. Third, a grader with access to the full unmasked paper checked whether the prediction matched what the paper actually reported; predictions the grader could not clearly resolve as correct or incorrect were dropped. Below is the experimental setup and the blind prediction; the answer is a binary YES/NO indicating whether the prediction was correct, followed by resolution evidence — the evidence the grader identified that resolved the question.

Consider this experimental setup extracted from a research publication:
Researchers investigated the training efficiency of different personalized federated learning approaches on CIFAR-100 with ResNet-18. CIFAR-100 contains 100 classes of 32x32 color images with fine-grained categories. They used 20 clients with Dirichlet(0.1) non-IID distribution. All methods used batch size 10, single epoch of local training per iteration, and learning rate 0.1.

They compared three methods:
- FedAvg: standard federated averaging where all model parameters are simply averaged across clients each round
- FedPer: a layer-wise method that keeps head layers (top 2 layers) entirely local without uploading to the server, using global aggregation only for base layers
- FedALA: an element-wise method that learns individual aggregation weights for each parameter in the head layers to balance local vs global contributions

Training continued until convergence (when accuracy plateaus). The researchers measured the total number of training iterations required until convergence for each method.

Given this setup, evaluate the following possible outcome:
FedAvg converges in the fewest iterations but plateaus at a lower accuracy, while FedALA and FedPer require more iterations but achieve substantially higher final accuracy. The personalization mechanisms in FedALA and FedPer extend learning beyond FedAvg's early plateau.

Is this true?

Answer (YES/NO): NO